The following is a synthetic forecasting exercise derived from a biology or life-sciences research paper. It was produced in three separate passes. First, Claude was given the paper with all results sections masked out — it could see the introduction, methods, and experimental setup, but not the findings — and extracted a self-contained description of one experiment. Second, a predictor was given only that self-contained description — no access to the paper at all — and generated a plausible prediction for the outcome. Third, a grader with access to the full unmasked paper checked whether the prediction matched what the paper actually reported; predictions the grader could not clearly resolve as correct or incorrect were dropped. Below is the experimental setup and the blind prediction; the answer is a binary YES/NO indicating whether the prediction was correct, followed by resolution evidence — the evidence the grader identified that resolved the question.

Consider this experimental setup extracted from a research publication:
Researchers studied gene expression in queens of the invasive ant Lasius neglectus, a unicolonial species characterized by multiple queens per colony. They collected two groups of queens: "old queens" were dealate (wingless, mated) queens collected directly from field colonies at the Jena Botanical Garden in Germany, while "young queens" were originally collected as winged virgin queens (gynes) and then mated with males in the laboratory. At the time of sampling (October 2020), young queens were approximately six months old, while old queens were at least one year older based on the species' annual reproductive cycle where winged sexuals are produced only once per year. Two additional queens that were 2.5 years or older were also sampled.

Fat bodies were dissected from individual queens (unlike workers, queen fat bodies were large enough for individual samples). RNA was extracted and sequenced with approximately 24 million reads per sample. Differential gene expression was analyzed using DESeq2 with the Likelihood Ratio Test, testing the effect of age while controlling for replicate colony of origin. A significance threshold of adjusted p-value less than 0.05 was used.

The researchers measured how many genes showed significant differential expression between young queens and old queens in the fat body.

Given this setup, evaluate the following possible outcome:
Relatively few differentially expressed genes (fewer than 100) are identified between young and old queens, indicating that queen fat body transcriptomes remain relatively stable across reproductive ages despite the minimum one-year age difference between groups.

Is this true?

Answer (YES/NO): NO